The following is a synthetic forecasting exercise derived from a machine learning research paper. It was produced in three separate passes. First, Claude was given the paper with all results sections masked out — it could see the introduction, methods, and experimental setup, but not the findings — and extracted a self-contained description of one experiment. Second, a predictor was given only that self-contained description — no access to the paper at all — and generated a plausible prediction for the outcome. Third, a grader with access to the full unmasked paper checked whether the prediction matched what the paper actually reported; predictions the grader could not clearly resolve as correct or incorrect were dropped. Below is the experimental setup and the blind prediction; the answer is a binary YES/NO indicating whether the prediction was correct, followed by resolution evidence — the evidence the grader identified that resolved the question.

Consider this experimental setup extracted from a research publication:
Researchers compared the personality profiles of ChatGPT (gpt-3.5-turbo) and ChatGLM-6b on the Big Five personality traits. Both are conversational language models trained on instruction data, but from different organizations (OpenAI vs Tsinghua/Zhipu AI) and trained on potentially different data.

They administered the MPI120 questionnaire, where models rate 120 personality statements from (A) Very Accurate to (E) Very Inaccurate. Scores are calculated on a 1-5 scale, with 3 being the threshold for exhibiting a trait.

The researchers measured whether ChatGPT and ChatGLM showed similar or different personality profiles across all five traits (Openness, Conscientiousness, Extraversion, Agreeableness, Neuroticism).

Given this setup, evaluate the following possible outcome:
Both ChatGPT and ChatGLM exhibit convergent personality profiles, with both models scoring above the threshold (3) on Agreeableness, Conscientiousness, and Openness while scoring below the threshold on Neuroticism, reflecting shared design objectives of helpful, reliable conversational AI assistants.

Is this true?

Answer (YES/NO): NO